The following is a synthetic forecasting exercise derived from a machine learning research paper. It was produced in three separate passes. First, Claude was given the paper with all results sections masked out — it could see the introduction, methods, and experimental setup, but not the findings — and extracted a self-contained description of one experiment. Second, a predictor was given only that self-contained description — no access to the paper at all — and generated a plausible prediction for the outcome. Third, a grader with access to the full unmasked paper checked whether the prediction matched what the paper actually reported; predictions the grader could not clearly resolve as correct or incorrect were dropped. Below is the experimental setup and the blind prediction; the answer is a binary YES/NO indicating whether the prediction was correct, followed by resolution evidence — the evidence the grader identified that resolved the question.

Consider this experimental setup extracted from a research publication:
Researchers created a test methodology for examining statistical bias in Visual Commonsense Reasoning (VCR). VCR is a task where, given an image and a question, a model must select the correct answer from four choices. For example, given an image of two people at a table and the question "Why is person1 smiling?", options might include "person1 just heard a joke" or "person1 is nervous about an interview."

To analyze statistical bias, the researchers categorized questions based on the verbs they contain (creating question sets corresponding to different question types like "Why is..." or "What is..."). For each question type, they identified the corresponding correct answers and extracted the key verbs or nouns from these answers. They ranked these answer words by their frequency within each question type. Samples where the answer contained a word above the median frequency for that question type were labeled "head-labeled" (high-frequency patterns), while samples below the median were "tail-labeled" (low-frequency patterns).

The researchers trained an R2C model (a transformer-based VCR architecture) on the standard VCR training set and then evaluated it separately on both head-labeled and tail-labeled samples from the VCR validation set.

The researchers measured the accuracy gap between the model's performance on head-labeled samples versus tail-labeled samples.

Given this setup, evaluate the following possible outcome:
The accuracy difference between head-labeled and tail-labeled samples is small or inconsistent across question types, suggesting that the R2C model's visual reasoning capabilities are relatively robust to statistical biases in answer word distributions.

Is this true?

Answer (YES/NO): NO